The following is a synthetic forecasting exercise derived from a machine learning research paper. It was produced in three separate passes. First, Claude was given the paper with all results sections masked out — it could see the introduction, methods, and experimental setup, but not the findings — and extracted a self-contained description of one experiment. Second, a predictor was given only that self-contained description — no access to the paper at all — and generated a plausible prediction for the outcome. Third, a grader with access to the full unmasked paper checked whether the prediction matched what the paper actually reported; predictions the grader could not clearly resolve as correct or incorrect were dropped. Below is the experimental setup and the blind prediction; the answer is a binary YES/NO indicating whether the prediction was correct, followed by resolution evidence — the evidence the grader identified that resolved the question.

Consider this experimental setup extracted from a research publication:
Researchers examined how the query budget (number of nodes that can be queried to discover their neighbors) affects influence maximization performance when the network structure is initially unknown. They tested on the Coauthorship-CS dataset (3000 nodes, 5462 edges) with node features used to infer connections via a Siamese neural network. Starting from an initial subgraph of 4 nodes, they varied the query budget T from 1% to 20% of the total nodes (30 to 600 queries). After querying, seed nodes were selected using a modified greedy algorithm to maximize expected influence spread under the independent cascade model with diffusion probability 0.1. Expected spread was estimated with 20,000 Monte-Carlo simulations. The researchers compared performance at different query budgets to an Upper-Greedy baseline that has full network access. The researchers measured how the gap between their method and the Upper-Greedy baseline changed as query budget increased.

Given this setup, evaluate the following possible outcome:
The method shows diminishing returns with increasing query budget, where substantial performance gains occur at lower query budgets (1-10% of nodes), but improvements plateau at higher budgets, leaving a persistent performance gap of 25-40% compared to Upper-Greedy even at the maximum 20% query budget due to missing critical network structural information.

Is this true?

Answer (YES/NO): NO